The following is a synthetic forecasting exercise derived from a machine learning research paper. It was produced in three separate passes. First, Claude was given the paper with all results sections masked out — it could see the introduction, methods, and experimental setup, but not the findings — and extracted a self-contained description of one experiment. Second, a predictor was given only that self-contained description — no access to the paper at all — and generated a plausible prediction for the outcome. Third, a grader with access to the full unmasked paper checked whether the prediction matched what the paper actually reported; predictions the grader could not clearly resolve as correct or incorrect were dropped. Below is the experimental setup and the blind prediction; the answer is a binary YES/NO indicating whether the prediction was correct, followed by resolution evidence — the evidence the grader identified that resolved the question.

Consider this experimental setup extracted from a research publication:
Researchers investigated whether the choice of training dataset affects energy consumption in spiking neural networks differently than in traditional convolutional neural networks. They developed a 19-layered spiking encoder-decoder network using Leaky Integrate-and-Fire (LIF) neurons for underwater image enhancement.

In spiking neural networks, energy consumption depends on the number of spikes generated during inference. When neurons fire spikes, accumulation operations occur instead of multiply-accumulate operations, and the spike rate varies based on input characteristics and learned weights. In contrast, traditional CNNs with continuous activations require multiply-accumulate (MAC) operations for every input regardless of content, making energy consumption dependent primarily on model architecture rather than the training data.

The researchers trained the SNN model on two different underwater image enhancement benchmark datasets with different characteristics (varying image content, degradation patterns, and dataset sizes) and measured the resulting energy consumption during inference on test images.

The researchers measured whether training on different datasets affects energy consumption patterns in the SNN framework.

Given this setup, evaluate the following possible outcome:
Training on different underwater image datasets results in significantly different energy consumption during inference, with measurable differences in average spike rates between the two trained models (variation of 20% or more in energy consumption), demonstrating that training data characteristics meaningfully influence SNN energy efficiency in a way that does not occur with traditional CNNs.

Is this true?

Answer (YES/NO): NO